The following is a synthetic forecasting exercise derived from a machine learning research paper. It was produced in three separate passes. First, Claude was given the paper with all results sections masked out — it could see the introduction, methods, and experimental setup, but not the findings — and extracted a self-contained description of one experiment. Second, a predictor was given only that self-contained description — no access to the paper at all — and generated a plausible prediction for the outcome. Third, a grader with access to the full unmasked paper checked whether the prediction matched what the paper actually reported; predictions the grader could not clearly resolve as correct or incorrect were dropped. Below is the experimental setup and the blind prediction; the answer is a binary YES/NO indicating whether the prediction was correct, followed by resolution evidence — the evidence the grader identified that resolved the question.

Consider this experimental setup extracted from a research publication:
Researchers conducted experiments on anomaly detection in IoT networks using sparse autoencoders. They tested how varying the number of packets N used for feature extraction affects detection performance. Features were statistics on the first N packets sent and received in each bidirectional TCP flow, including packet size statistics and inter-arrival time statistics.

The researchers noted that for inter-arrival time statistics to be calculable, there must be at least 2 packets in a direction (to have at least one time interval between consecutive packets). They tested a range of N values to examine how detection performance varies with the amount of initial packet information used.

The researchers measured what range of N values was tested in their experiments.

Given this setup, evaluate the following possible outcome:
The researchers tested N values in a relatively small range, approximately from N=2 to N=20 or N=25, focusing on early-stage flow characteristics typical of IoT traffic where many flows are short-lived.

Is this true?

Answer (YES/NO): NO